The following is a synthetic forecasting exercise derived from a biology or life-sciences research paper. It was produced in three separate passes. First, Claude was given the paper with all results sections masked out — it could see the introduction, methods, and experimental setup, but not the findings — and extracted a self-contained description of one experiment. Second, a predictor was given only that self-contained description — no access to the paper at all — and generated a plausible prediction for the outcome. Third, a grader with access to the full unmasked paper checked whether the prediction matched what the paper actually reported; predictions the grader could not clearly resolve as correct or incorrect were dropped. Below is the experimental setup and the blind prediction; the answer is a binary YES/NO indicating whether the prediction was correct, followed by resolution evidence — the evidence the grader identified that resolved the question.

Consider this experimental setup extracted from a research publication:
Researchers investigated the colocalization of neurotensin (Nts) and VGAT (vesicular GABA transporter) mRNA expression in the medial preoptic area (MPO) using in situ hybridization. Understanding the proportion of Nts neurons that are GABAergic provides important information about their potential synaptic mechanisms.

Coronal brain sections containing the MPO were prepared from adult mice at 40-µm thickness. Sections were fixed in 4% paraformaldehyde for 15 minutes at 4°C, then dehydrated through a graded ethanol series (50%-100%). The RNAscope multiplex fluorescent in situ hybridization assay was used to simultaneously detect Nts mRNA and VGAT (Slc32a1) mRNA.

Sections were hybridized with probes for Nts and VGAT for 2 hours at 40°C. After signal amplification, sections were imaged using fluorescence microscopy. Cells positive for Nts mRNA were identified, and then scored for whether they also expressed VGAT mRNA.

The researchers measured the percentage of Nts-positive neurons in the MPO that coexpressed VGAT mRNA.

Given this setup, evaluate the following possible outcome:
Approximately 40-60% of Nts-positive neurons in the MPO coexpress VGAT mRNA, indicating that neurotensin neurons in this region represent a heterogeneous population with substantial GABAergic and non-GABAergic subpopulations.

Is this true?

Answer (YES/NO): NO